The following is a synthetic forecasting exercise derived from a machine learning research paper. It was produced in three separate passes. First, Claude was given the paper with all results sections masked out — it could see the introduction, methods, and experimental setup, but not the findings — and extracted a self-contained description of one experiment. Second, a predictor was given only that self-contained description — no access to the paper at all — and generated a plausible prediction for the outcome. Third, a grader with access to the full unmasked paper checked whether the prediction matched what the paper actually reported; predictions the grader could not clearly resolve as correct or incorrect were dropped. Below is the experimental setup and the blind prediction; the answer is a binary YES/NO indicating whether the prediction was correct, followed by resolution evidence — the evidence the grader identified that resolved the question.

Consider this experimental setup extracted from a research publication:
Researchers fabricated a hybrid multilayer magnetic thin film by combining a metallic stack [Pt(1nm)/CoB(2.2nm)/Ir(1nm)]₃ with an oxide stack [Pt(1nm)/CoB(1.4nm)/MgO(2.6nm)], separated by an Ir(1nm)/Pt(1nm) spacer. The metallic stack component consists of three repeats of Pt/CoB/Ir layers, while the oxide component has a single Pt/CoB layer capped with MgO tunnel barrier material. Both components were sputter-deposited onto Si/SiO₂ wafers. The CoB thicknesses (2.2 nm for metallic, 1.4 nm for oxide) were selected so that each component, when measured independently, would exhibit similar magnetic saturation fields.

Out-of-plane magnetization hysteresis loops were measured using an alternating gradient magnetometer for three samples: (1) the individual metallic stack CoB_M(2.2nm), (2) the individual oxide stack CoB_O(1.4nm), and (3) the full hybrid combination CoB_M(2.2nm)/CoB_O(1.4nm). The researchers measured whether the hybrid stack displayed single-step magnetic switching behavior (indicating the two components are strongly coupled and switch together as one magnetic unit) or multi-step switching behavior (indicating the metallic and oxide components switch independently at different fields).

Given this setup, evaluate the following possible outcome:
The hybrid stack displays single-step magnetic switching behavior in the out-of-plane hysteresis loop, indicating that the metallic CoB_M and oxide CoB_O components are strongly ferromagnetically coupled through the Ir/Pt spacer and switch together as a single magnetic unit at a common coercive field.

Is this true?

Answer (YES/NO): YES